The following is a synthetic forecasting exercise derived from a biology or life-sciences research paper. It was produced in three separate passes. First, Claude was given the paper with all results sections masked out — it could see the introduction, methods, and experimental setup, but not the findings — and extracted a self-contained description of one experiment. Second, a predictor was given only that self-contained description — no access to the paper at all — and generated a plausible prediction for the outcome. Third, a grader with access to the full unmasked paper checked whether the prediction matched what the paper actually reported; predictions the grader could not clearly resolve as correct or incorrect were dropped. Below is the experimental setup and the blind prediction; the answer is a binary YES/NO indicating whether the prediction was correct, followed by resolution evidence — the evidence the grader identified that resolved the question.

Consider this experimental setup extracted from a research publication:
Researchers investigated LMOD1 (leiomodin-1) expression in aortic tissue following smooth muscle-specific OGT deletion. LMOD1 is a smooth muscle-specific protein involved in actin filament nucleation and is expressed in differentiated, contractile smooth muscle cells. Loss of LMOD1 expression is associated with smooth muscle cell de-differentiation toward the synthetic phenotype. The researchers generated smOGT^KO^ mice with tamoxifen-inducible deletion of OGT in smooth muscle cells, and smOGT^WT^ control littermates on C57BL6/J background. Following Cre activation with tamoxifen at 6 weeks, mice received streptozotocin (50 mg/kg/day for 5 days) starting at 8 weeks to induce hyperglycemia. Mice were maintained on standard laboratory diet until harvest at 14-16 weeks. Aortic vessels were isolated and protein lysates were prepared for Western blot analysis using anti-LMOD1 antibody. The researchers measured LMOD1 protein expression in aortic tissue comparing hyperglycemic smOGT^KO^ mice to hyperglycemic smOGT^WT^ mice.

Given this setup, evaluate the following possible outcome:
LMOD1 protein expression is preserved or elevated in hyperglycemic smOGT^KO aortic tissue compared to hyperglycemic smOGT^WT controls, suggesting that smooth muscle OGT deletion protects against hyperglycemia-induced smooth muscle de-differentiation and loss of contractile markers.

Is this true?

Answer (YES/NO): YES